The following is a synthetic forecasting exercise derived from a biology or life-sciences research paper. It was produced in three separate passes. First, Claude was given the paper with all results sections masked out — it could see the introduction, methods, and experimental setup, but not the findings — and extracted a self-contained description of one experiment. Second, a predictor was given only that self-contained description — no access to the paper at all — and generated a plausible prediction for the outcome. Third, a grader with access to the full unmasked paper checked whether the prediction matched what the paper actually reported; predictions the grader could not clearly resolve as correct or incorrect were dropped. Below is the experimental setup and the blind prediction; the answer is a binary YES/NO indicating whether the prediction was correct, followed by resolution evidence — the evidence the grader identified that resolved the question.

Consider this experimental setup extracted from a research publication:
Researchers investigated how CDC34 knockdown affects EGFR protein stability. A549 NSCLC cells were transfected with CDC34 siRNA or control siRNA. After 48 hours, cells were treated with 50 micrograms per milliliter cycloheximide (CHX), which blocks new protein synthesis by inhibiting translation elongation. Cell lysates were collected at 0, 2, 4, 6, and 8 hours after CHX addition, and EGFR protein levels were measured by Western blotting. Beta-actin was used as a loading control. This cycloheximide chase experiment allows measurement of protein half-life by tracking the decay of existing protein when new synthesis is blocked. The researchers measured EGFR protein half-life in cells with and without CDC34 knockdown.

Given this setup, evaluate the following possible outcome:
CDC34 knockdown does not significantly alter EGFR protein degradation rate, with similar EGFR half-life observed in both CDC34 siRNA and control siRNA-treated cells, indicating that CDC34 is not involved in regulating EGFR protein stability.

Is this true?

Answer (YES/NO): NO